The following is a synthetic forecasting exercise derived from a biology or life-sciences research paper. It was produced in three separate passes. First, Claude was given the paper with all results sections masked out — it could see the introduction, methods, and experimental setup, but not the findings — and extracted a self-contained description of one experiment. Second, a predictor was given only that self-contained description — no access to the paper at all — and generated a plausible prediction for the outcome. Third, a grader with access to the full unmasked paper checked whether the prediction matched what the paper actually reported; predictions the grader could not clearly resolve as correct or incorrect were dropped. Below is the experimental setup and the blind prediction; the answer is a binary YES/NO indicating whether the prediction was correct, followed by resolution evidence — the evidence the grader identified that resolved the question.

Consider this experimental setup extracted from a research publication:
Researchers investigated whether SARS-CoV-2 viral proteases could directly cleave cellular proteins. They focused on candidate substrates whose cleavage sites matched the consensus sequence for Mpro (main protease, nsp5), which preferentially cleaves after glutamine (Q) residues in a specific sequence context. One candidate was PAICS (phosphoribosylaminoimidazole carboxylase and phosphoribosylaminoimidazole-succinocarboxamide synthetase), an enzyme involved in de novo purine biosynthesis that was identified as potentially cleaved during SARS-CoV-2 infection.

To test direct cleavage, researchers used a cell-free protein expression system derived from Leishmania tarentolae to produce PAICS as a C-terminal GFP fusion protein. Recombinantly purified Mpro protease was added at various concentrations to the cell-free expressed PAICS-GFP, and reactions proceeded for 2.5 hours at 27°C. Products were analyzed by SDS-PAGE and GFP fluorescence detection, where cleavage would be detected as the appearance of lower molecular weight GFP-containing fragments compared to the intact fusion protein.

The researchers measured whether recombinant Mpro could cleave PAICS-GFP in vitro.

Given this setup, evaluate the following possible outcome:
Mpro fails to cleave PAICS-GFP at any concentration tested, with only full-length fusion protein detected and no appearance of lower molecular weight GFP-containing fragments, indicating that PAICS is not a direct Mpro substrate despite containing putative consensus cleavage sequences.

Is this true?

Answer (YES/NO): NO